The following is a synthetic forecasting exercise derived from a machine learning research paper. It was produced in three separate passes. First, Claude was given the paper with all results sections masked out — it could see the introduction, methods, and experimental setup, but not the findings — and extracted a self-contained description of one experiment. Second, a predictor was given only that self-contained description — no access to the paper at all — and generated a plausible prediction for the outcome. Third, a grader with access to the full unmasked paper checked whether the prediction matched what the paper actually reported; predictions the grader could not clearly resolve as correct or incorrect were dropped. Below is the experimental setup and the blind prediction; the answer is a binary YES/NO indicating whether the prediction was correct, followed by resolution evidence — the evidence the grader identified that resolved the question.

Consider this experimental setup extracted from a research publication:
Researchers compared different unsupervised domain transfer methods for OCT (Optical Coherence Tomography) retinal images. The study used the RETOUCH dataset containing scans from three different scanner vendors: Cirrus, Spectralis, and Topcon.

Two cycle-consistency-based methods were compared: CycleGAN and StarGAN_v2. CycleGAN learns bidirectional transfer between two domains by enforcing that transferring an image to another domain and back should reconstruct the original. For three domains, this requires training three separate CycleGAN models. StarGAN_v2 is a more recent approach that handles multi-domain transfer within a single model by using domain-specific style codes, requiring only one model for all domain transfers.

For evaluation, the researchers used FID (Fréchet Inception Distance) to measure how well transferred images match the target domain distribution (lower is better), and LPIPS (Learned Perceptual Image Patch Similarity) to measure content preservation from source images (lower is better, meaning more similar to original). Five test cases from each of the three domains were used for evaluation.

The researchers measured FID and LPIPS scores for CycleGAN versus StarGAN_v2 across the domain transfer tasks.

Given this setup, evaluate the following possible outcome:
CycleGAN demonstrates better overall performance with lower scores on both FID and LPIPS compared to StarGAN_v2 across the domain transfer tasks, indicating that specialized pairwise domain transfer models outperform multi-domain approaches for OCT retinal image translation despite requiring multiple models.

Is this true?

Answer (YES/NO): NO